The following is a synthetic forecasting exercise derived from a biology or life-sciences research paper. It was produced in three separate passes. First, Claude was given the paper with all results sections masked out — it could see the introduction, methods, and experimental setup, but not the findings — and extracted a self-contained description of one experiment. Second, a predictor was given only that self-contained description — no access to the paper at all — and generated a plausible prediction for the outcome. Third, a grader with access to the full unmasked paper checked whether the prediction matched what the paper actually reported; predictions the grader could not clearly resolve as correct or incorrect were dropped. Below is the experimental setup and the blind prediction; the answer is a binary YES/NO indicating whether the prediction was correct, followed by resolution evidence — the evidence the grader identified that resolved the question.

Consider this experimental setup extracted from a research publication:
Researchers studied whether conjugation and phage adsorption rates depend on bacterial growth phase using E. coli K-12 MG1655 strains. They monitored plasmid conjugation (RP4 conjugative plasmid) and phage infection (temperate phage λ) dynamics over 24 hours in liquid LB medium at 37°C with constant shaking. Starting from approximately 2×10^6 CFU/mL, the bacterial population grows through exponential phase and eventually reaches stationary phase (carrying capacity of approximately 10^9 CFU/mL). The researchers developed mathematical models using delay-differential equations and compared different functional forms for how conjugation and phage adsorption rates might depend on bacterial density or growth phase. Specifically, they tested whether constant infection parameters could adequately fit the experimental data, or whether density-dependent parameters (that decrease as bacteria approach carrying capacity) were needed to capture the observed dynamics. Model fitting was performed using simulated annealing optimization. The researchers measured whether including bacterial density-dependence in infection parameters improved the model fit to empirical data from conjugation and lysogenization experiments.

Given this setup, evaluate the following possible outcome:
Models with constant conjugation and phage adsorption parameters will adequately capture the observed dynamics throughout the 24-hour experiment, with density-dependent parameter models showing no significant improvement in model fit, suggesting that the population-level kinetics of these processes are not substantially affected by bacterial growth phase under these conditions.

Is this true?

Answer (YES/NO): NO